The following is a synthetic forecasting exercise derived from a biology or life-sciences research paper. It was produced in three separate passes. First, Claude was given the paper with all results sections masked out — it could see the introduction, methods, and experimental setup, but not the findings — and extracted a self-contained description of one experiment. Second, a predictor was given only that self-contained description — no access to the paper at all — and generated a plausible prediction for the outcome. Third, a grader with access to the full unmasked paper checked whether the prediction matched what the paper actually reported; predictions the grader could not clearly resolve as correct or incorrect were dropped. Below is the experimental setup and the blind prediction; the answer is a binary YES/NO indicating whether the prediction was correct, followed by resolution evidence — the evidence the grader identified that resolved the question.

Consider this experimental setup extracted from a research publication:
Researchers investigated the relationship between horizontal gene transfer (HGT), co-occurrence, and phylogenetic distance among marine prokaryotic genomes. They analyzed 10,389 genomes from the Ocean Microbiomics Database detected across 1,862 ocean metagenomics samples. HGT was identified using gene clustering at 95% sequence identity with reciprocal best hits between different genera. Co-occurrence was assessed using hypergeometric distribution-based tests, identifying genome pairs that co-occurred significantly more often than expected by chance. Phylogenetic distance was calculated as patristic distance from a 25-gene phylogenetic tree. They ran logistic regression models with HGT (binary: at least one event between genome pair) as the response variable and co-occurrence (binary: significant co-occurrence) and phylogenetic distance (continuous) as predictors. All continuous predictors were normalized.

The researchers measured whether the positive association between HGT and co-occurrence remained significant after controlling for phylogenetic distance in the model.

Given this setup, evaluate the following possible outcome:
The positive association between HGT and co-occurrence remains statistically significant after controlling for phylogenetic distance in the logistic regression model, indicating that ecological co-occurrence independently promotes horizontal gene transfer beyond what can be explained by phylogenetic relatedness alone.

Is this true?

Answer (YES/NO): YES